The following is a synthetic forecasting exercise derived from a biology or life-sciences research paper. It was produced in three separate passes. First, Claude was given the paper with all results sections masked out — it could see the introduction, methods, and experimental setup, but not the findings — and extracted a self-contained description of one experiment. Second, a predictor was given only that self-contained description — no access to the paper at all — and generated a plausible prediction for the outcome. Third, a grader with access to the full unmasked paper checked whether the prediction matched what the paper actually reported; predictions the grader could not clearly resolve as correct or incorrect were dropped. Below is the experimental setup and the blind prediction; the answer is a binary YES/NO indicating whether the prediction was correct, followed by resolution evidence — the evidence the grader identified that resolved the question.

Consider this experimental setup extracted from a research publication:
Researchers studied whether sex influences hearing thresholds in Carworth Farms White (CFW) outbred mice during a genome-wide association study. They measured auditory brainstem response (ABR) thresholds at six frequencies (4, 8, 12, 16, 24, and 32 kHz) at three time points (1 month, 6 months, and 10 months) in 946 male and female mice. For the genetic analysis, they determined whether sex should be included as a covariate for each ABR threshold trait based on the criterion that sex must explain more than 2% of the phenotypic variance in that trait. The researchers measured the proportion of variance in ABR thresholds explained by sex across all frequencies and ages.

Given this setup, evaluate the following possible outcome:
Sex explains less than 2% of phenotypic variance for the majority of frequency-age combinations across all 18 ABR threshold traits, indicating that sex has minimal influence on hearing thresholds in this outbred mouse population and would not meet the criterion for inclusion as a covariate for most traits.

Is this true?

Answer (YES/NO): YES